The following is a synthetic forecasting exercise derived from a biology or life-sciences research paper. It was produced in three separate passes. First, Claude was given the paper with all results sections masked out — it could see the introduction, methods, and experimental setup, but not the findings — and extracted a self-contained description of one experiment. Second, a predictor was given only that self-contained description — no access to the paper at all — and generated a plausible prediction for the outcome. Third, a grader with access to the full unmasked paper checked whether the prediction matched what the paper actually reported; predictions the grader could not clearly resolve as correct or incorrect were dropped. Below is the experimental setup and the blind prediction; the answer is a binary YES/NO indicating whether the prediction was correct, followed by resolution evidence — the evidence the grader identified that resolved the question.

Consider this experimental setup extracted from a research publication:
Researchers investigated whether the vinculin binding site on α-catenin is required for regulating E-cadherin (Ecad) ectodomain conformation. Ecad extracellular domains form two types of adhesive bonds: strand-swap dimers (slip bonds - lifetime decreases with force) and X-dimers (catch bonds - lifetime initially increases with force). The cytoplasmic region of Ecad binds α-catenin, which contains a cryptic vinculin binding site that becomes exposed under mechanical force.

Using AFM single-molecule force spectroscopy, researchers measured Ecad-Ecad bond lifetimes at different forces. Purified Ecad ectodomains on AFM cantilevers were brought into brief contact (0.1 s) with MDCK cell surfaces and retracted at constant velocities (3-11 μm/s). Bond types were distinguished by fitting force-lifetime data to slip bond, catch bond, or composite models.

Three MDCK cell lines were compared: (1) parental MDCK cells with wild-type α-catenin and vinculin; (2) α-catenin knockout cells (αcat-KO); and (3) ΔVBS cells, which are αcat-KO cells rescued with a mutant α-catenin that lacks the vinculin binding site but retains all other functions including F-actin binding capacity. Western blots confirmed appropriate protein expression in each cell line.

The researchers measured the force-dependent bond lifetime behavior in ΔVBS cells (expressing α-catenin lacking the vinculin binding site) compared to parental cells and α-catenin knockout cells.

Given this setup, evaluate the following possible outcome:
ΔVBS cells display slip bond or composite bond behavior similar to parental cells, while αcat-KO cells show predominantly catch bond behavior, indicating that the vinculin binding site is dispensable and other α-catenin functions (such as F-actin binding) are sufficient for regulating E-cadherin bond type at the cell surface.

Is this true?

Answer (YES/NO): NO